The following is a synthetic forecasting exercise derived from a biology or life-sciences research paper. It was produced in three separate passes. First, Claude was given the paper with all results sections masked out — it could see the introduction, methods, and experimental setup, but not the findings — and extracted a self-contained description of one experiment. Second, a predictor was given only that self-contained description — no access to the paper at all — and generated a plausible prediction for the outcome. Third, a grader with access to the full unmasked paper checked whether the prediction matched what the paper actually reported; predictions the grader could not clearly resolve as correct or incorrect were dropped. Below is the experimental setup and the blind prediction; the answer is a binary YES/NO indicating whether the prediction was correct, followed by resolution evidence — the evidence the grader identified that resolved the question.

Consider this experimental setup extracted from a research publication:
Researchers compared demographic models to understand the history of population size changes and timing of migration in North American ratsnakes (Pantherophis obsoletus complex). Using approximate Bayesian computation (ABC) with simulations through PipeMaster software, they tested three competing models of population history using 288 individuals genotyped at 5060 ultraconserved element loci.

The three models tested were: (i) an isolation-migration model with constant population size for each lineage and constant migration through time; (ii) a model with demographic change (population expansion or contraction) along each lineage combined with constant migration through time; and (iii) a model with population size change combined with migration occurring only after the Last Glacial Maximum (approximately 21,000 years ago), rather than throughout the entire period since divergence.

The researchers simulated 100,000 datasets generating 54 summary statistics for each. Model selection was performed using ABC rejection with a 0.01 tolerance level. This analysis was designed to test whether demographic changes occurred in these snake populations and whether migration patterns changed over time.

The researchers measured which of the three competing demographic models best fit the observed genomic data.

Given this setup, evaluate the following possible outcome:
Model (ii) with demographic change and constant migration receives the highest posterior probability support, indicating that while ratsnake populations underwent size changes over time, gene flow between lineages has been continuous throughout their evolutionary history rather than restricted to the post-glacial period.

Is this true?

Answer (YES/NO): YES